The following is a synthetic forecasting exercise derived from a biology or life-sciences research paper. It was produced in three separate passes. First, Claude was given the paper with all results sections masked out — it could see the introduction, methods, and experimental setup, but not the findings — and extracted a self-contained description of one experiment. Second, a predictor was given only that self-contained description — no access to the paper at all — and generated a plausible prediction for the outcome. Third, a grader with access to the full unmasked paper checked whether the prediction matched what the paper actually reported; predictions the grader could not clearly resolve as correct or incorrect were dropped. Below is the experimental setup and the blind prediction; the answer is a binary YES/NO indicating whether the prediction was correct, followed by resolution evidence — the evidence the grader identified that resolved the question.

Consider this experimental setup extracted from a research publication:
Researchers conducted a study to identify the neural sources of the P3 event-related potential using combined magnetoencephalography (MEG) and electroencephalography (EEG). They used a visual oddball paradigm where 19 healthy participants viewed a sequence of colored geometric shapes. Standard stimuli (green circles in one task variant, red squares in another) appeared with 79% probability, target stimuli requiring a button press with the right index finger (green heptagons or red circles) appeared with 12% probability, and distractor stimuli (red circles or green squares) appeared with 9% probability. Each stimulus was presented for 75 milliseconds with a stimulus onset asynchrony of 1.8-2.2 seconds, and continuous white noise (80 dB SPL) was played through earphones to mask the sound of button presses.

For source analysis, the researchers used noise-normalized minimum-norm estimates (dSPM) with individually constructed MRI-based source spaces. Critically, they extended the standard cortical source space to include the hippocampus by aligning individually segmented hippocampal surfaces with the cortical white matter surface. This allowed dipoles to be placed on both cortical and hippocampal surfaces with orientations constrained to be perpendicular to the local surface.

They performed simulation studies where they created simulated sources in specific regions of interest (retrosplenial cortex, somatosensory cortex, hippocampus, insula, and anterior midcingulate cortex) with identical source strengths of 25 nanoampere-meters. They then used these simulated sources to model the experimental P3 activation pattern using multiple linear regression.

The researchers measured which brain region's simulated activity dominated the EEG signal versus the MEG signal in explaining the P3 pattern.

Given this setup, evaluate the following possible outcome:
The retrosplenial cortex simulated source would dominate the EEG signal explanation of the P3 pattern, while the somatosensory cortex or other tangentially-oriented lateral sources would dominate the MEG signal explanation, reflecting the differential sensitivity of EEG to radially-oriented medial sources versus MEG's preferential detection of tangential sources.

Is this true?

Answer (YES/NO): YES